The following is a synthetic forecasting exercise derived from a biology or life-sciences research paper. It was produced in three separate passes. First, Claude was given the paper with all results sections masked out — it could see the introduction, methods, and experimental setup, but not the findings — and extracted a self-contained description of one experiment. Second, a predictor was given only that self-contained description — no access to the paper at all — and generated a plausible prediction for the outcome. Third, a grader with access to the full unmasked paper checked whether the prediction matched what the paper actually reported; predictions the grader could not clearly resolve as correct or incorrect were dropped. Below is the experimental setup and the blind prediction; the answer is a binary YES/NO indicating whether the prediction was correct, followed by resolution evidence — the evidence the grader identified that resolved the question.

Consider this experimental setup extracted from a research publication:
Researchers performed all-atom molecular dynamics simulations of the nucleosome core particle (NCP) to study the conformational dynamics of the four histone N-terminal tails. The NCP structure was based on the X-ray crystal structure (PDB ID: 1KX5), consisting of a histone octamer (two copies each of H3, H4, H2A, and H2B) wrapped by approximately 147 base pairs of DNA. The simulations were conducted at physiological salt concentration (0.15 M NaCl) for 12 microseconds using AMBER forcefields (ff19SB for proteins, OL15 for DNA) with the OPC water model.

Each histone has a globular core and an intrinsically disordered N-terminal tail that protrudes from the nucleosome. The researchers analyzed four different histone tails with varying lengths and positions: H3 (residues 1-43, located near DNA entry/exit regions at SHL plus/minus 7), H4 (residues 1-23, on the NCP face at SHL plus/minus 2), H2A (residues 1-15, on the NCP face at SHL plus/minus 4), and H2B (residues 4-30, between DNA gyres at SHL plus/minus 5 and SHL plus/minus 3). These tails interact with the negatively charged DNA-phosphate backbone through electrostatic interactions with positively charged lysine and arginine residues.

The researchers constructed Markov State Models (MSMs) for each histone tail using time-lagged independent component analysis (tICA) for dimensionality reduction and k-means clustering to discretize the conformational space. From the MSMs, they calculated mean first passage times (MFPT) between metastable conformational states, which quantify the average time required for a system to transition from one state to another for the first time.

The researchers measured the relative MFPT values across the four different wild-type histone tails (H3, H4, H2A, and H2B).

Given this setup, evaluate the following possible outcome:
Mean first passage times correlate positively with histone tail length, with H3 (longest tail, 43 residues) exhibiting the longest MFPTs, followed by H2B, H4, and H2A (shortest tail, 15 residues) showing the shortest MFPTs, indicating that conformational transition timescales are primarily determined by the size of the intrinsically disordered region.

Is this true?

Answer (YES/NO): YES